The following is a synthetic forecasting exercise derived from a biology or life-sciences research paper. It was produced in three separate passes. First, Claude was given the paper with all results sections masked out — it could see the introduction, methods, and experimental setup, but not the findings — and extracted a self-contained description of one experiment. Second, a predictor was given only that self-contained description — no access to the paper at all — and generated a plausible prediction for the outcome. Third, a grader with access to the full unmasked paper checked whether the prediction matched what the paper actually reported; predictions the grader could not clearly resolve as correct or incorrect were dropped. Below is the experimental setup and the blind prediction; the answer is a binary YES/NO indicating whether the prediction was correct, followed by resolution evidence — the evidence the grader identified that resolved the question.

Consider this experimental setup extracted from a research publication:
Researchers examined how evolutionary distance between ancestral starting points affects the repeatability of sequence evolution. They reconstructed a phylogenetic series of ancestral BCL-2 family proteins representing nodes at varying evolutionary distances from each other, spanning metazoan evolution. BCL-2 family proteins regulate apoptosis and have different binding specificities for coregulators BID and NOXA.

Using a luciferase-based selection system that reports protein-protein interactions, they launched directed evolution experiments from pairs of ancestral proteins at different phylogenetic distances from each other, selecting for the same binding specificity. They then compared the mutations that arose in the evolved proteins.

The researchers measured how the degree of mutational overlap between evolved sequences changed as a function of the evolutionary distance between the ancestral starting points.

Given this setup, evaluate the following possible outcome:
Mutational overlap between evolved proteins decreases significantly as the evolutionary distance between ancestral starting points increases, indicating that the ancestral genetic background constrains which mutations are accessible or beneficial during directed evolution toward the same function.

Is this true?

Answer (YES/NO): YES